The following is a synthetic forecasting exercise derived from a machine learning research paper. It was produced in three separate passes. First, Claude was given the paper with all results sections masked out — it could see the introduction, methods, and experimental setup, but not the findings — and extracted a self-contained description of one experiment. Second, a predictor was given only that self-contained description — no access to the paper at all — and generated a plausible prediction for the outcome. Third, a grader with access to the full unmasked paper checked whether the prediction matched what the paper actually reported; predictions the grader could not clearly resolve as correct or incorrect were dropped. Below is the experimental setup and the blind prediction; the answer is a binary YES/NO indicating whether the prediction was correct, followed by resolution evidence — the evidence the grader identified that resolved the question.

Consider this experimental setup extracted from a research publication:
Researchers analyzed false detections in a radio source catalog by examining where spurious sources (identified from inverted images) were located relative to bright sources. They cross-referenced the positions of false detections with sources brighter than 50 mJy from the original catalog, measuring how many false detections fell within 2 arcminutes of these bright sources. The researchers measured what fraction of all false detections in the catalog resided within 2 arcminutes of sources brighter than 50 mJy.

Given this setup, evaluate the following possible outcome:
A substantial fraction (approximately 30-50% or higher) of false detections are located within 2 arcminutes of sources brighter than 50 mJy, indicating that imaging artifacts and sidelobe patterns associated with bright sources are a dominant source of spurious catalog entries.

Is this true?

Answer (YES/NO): YES